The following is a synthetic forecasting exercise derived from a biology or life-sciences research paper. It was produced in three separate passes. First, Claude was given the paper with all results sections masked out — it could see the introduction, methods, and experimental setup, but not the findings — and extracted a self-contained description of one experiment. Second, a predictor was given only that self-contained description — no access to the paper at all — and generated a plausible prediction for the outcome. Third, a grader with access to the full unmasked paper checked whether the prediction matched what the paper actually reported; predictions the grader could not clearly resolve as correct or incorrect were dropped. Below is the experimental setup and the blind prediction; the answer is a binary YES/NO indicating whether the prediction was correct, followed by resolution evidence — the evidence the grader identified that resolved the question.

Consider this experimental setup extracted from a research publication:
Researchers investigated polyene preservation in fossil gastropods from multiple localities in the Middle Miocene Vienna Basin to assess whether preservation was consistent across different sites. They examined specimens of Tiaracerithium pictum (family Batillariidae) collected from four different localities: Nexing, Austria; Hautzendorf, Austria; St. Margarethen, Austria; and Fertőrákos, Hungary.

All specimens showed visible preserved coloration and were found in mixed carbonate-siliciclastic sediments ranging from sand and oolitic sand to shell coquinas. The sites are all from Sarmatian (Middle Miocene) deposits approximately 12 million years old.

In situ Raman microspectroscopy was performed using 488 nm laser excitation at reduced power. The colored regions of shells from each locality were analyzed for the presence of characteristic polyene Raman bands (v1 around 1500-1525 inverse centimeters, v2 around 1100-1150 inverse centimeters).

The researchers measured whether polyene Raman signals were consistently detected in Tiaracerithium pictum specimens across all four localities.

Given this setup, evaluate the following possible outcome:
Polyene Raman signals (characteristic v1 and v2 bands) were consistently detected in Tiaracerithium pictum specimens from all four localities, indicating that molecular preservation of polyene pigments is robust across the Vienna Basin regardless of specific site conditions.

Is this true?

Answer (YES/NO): YES